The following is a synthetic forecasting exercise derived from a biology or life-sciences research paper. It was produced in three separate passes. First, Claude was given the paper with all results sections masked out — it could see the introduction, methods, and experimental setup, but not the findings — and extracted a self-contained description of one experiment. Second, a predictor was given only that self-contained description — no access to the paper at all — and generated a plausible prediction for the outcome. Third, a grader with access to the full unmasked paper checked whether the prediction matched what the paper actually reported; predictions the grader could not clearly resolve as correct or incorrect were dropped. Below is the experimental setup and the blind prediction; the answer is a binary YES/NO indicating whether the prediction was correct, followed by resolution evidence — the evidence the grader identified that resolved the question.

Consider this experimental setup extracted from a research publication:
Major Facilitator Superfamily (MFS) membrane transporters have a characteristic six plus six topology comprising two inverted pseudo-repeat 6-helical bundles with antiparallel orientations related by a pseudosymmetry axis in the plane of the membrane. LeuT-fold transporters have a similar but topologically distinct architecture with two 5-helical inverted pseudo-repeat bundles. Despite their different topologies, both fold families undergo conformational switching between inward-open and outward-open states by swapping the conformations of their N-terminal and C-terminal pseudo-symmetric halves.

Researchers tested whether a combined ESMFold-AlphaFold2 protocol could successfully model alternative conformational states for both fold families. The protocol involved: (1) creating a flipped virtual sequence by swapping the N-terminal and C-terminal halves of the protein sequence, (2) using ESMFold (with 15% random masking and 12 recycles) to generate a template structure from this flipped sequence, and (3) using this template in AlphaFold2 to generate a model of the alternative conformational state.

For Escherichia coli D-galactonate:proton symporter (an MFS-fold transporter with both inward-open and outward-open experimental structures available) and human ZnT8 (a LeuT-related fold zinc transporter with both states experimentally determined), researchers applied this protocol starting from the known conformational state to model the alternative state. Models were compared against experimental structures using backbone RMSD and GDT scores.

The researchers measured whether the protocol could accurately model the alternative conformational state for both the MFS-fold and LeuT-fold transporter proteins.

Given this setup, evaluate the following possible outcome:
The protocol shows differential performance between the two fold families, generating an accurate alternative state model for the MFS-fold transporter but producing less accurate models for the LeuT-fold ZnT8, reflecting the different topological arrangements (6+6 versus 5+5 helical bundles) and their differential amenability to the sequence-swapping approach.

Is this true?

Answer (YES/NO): NO